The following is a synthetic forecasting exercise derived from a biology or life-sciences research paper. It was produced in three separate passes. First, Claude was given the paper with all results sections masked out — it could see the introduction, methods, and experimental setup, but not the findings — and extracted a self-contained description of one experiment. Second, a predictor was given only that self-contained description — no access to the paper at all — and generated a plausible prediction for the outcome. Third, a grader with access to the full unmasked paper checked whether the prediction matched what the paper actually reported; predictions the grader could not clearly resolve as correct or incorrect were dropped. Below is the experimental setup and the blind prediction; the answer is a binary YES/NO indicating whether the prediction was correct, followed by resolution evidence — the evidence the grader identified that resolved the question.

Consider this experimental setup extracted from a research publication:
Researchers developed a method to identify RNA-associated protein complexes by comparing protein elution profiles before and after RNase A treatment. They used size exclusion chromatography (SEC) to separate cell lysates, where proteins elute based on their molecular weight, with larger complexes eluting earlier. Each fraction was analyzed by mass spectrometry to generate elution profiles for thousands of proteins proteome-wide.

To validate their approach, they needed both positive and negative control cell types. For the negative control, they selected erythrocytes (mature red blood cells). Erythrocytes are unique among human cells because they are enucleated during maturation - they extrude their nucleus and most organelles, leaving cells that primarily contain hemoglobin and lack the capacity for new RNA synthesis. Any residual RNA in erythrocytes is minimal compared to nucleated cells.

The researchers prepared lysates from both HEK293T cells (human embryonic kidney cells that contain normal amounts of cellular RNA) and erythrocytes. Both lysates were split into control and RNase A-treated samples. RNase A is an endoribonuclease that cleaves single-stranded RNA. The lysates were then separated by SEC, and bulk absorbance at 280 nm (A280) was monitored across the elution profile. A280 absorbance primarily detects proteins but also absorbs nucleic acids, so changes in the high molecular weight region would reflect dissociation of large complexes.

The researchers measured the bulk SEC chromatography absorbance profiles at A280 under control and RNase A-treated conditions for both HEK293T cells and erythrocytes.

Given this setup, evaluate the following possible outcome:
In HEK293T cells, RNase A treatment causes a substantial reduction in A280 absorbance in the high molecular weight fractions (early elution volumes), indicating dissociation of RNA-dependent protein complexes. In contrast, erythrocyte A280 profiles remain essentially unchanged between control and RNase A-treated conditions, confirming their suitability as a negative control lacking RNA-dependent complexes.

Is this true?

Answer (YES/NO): YES